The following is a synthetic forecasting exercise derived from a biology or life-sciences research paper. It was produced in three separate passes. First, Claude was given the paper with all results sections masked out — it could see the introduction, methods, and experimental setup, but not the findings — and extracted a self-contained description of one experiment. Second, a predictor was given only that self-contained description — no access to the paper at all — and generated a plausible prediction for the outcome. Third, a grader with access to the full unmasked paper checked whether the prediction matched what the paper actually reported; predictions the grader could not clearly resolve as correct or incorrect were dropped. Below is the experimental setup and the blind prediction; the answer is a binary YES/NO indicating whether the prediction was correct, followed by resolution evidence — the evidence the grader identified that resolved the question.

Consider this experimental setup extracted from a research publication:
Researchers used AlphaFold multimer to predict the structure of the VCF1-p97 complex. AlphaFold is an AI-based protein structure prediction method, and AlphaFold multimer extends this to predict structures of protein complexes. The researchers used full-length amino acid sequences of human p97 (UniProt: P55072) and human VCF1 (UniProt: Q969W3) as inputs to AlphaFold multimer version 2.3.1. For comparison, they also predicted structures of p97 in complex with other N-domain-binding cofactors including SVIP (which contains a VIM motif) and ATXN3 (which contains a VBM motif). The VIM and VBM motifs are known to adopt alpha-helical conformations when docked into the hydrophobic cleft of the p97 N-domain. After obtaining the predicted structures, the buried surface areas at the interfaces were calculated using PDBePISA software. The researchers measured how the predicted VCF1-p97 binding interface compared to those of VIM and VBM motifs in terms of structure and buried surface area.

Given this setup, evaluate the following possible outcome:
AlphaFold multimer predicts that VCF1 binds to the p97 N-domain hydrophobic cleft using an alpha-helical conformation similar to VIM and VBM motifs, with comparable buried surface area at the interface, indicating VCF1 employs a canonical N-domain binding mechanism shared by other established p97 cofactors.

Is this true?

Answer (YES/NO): NO